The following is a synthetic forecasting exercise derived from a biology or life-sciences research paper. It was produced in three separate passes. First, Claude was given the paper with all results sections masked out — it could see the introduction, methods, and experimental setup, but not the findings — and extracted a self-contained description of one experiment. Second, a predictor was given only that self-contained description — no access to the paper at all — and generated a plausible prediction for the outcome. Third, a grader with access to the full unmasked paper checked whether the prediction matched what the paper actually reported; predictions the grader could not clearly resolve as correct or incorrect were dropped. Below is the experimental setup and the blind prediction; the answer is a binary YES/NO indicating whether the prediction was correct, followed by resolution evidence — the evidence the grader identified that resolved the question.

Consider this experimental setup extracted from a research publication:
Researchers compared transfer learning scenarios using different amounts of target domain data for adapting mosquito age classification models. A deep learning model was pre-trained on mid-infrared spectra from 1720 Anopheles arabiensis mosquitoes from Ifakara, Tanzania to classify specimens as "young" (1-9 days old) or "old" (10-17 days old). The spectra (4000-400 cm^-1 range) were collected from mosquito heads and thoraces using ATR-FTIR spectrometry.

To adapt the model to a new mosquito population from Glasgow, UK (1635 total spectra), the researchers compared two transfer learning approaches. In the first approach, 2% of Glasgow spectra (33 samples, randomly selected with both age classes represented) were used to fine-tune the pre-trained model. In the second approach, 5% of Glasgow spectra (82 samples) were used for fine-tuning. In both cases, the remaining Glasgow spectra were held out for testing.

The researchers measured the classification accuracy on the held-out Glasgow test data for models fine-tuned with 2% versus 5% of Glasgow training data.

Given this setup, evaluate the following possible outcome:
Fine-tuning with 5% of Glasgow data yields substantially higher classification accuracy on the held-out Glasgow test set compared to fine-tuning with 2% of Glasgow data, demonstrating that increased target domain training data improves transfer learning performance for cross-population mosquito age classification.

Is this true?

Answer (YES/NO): NO